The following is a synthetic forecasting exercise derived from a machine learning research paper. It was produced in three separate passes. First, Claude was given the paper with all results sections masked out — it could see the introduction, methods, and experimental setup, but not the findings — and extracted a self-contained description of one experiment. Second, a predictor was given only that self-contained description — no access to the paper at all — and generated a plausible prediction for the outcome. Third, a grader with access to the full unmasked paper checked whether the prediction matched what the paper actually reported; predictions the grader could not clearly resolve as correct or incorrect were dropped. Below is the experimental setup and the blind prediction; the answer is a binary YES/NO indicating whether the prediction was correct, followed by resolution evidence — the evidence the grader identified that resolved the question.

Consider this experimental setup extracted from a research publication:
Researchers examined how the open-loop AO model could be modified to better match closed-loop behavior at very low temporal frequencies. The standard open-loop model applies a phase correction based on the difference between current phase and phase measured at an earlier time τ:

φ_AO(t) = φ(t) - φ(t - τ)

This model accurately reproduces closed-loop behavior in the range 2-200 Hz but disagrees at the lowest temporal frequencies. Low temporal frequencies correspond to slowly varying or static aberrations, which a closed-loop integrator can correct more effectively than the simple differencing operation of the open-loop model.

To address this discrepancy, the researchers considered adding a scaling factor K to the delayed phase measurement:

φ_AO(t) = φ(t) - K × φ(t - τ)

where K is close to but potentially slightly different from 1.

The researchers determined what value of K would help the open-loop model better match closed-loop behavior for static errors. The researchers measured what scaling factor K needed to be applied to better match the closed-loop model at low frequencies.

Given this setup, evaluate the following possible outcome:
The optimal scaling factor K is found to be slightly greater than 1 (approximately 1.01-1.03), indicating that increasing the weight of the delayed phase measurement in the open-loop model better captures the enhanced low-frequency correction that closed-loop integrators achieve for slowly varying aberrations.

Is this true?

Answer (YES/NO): NO